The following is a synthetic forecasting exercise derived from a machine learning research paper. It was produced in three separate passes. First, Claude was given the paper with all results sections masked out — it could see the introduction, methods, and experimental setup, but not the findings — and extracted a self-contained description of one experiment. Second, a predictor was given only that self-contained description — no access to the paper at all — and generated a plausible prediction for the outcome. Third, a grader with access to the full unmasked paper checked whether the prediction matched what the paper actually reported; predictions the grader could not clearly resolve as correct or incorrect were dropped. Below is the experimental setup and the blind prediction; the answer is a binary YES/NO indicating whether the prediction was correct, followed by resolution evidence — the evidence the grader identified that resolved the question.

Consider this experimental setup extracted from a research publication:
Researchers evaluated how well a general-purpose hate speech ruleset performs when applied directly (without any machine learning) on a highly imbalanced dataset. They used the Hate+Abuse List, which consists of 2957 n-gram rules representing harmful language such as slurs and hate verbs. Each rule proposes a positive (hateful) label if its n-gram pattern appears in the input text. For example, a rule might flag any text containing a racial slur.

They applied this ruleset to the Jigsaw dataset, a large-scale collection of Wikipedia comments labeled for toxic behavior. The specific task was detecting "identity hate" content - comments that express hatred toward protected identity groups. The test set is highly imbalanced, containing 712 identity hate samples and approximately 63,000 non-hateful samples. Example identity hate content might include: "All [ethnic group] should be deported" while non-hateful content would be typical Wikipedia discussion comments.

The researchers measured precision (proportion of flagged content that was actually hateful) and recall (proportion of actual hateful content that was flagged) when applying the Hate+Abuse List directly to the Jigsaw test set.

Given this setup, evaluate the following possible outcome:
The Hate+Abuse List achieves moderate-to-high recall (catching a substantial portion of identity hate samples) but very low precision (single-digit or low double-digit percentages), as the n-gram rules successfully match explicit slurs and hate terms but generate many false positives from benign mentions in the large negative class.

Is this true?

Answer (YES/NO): NO